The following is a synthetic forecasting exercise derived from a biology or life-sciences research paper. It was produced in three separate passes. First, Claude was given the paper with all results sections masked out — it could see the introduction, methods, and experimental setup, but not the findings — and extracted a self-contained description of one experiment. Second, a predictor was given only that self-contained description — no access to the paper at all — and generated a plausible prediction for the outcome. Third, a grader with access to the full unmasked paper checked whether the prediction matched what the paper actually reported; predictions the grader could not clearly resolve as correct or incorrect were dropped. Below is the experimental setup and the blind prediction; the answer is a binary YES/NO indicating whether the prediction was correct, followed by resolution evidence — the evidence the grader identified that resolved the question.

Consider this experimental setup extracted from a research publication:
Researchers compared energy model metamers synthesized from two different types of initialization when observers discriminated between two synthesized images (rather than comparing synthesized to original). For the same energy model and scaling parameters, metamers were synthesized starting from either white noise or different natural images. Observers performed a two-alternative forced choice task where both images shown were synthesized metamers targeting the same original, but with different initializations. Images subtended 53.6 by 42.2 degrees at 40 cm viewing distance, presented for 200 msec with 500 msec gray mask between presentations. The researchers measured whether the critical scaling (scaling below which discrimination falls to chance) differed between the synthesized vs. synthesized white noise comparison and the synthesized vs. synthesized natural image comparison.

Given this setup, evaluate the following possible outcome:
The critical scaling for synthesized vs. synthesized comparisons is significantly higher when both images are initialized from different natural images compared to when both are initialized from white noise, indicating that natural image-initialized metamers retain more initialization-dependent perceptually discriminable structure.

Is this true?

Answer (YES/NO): NO